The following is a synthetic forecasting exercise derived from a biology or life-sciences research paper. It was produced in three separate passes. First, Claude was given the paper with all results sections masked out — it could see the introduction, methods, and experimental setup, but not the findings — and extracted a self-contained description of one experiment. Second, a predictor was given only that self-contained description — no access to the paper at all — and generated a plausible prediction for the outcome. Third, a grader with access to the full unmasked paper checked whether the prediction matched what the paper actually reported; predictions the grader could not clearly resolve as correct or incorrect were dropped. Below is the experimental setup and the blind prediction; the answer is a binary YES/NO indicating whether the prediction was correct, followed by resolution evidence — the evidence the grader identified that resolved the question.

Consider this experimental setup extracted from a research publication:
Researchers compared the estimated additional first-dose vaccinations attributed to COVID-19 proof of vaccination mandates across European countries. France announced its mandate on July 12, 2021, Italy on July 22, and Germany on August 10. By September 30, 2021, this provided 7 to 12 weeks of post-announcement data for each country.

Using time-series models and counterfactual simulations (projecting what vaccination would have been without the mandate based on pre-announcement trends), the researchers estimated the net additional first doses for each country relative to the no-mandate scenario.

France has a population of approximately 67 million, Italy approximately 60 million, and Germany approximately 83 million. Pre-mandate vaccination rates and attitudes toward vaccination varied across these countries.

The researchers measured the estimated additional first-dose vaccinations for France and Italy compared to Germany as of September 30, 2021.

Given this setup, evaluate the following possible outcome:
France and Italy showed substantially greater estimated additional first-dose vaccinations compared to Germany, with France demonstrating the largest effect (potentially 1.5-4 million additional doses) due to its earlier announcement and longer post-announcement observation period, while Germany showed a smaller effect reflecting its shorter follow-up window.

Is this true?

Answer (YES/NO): NO